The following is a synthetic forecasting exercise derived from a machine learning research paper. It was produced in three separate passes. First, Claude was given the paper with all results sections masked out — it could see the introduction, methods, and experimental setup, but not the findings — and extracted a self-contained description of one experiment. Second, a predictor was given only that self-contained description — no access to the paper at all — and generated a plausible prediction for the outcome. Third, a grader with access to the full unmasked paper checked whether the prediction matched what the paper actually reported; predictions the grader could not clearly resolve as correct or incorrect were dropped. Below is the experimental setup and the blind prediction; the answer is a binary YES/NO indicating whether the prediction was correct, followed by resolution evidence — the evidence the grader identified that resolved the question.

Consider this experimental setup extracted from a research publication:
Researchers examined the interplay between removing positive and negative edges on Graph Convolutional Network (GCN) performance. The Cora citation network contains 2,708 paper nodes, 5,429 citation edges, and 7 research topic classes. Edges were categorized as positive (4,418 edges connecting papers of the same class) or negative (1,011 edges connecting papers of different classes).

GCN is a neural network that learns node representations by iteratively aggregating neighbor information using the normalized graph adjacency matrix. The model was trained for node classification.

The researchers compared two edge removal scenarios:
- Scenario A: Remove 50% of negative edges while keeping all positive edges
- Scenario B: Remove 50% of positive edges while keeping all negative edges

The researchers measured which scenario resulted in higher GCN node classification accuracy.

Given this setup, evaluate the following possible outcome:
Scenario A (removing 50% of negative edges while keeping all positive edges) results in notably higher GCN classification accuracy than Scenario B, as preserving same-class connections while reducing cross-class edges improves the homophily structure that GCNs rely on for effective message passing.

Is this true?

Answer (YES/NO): YES